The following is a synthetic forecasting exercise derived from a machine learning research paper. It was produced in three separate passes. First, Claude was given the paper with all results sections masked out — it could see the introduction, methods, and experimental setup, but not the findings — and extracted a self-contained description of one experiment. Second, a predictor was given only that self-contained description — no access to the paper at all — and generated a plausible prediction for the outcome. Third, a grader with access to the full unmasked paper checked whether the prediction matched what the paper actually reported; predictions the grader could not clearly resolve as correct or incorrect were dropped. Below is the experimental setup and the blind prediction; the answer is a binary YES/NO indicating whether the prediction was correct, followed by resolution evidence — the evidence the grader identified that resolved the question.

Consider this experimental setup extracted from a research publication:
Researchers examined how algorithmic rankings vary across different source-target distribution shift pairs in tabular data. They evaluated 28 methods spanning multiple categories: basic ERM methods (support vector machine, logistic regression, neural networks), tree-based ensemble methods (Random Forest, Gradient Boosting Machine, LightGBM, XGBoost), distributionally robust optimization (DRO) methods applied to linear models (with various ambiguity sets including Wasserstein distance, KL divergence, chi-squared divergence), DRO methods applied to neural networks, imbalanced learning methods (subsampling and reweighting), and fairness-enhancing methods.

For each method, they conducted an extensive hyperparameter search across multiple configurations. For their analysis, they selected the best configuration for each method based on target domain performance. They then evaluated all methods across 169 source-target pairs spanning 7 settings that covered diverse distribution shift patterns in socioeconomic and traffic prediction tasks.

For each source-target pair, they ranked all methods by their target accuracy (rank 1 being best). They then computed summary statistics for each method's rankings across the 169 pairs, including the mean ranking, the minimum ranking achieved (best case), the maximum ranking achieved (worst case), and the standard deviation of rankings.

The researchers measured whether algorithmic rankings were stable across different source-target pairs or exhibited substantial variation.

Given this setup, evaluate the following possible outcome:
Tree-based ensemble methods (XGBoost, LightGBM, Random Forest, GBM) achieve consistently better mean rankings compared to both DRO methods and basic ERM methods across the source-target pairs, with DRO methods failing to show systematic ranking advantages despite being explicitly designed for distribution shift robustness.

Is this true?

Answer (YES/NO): NO